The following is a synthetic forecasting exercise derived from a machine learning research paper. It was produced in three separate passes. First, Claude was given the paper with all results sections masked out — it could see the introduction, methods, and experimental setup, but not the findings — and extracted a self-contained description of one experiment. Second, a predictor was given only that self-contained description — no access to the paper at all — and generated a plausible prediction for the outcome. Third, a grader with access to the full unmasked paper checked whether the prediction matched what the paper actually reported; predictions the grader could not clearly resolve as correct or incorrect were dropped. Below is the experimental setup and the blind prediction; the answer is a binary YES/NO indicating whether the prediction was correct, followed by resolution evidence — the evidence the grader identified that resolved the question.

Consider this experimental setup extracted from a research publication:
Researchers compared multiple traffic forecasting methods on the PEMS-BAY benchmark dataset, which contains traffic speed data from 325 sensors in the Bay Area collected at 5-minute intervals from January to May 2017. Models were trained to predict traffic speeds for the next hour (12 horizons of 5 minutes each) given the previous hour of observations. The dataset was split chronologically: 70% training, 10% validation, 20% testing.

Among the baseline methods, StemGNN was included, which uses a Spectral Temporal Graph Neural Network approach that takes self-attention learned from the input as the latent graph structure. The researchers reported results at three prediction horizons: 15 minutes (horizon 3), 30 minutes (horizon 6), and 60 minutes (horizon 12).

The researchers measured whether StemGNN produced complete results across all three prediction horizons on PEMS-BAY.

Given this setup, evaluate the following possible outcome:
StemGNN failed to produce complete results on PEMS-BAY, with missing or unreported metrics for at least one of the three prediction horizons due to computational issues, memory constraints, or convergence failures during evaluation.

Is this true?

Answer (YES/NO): NO